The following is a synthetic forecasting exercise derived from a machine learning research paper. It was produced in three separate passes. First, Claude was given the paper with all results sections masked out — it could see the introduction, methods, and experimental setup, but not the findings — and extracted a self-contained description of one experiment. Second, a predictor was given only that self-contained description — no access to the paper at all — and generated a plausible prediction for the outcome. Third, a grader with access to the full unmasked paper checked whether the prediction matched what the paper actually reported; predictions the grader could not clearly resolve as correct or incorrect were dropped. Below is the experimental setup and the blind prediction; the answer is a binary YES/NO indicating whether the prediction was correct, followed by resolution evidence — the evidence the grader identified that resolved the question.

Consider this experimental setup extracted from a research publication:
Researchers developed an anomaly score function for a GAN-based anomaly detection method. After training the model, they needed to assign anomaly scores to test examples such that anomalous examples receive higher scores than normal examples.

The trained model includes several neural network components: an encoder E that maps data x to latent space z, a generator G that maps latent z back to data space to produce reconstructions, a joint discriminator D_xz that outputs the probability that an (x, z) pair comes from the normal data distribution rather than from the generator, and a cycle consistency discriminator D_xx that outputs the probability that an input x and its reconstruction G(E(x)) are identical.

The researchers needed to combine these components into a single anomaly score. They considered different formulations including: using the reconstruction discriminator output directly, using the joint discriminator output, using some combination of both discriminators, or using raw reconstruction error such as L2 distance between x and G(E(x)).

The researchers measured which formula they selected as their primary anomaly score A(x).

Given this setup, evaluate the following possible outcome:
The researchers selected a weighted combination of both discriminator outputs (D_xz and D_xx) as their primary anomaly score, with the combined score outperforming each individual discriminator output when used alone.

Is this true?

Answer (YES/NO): NO